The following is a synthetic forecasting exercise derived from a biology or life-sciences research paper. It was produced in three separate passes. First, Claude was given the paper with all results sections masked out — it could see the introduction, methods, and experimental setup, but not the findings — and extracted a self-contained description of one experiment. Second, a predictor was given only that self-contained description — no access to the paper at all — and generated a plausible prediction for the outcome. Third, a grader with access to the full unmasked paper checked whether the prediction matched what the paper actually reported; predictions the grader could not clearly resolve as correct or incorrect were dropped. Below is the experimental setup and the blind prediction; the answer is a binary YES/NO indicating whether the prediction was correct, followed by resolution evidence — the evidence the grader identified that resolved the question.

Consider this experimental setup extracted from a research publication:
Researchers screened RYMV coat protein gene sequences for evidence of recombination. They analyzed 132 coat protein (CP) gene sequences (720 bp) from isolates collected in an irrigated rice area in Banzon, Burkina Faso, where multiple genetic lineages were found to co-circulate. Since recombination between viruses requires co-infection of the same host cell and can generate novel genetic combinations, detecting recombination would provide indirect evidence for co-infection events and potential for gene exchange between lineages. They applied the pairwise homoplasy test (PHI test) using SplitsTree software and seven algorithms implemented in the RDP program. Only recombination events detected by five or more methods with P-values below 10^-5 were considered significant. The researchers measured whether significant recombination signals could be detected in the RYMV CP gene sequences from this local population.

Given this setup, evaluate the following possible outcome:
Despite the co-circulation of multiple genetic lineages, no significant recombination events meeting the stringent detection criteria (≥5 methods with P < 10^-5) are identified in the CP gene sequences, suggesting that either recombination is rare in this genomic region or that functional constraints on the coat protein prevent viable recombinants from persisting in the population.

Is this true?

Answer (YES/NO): YES